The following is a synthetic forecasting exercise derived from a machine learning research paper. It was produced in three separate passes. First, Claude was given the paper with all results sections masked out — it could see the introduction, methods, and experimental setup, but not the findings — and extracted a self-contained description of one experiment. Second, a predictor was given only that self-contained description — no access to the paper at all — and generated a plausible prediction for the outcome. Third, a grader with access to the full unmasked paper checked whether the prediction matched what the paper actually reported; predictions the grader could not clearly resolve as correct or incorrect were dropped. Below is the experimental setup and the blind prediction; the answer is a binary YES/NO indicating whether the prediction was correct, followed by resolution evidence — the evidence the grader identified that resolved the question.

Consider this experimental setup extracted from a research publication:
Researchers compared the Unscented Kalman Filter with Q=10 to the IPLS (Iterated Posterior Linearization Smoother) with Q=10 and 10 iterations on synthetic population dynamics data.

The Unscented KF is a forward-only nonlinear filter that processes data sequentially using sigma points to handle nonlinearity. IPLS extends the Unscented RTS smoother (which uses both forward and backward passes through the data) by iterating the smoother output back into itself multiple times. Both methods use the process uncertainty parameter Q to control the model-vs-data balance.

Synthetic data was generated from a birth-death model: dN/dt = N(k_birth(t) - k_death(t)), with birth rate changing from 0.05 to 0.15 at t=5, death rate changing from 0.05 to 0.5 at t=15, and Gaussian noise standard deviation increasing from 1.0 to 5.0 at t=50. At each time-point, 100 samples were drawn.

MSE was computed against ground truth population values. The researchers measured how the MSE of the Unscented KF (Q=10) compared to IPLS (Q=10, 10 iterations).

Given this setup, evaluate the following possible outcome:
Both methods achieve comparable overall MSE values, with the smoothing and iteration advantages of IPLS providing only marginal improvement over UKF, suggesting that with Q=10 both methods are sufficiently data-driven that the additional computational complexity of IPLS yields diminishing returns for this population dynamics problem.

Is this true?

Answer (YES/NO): NO